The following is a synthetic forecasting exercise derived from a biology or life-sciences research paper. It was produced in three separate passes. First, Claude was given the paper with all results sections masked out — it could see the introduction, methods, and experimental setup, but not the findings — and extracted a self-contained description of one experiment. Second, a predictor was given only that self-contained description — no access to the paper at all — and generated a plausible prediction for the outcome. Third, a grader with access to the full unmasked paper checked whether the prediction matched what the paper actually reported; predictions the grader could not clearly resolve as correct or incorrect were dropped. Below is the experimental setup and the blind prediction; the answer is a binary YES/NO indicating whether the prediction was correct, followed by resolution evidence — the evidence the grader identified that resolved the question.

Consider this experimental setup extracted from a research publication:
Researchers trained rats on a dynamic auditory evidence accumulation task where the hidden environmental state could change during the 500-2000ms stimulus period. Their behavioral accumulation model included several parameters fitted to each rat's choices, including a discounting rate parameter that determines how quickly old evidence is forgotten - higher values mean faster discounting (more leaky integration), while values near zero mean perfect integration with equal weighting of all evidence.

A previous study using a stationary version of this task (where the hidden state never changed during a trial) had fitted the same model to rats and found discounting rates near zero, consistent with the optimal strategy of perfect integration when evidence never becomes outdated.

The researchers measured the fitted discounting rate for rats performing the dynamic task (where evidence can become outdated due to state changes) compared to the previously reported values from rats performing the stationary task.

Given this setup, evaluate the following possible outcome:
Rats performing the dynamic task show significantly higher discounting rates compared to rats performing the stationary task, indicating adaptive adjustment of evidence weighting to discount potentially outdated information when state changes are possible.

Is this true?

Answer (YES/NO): YES